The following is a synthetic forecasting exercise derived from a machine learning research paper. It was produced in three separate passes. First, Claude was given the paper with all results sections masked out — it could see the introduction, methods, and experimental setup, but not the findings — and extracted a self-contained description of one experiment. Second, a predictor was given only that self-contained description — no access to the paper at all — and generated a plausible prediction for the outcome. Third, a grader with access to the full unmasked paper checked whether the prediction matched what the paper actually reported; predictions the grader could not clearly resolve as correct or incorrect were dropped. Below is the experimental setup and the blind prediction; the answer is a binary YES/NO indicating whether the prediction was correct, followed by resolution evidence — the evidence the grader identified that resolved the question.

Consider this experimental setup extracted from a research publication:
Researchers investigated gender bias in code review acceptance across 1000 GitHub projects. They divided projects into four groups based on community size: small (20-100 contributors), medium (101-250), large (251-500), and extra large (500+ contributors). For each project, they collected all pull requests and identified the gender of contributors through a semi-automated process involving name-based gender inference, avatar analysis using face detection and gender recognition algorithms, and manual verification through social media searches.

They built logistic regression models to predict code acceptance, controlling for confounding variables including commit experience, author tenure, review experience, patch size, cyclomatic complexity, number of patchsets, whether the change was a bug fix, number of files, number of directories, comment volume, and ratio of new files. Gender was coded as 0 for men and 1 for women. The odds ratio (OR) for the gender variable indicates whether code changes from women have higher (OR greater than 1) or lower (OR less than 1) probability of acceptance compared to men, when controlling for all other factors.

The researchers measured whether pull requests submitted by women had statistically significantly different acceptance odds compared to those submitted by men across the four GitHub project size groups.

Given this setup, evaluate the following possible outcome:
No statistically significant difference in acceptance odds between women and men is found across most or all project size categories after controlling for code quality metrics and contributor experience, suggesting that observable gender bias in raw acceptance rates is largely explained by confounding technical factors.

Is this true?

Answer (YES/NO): NO